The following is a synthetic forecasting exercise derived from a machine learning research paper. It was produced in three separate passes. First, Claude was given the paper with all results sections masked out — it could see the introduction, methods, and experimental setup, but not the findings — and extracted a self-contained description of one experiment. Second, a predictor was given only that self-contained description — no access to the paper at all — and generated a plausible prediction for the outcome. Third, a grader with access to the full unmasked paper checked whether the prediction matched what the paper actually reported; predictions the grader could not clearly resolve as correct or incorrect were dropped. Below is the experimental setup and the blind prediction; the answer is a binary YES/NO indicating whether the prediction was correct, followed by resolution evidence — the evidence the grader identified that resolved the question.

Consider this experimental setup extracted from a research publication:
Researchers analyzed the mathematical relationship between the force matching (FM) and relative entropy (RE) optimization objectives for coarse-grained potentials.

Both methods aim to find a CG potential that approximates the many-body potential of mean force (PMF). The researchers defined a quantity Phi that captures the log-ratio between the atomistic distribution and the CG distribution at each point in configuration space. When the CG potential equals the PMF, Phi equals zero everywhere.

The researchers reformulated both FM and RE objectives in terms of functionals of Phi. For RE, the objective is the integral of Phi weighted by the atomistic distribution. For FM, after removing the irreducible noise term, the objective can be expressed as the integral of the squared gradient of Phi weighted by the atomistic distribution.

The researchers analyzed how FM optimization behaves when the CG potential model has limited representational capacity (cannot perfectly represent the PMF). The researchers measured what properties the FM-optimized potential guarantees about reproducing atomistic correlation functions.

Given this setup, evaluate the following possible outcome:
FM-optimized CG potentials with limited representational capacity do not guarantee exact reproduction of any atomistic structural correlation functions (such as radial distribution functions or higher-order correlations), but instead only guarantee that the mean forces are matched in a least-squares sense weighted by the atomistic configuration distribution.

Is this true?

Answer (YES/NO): YES